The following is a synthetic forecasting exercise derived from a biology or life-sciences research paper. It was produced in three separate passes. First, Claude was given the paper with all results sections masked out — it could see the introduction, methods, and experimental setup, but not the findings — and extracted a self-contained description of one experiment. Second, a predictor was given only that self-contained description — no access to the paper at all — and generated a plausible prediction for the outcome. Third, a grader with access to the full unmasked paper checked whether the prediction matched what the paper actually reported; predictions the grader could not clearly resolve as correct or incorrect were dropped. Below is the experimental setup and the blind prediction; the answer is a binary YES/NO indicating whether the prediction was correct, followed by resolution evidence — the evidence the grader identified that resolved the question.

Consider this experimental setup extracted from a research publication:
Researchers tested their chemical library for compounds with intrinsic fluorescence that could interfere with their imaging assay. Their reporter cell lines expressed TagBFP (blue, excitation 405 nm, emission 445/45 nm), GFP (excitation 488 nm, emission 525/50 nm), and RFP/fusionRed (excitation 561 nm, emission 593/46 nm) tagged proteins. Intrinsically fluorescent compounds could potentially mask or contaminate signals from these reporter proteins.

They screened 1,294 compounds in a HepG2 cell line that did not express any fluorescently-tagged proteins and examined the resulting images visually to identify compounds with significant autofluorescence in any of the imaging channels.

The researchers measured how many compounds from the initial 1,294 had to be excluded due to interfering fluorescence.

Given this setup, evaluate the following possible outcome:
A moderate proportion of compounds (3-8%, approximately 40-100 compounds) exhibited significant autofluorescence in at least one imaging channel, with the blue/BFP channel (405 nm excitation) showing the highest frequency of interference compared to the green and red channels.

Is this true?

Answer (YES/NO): NO